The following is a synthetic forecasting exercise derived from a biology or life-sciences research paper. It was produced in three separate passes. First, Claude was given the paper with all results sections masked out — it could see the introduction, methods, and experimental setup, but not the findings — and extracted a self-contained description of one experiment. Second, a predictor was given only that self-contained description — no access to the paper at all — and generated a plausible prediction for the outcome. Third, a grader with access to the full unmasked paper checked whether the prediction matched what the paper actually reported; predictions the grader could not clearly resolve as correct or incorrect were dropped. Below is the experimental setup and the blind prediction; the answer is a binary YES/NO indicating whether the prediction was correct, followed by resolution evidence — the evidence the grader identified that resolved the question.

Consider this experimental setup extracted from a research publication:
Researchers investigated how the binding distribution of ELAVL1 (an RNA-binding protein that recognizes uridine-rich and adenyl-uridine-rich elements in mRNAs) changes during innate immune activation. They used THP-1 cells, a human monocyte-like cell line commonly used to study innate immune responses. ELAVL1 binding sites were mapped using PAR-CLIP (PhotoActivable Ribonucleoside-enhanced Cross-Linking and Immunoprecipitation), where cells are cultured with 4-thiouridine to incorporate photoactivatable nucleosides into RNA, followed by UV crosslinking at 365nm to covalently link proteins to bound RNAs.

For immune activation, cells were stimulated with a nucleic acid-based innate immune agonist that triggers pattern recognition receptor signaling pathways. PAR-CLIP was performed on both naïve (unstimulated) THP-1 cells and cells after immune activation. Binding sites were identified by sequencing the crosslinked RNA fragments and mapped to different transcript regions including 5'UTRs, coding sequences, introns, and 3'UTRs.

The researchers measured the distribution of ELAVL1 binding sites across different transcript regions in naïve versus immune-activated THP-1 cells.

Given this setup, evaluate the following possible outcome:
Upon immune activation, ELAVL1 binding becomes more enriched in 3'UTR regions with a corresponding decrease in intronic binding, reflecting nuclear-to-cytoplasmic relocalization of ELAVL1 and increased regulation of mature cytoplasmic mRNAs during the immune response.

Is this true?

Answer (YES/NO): YES